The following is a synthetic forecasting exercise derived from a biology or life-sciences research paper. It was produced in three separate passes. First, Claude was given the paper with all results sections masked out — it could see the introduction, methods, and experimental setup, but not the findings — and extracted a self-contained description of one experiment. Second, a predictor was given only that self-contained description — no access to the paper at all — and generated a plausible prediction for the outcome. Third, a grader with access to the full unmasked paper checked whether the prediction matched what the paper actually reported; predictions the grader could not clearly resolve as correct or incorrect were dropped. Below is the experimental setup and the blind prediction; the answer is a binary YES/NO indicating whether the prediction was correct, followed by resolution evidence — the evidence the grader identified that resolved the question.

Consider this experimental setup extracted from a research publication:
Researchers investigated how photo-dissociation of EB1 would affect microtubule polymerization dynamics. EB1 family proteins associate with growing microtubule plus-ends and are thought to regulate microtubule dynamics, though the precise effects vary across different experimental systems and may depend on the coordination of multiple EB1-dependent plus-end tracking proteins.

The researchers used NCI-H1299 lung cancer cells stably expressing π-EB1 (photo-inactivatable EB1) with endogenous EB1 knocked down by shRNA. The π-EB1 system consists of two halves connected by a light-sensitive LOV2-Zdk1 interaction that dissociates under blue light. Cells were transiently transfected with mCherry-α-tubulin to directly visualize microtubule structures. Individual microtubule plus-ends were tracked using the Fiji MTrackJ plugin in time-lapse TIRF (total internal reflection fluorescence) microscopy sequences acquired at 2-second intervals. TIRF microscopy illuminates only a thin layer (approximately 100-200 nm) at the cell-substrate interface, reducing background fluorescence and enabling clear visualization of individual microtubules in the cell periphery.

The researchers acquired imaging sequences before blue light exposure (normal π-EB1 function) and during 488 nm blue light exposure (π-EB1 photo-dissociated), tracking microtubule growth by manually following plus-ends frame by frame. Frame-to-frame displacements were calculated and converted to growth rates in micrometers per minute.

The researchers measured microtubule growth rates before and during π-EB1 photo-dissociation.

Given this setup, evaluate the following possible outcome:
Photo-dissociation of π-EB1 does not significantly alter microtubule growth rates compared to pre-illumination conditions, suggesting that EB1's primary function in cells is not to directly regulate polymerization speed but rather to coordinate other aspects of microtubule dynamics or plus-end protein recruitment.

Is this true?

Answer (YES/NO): NO